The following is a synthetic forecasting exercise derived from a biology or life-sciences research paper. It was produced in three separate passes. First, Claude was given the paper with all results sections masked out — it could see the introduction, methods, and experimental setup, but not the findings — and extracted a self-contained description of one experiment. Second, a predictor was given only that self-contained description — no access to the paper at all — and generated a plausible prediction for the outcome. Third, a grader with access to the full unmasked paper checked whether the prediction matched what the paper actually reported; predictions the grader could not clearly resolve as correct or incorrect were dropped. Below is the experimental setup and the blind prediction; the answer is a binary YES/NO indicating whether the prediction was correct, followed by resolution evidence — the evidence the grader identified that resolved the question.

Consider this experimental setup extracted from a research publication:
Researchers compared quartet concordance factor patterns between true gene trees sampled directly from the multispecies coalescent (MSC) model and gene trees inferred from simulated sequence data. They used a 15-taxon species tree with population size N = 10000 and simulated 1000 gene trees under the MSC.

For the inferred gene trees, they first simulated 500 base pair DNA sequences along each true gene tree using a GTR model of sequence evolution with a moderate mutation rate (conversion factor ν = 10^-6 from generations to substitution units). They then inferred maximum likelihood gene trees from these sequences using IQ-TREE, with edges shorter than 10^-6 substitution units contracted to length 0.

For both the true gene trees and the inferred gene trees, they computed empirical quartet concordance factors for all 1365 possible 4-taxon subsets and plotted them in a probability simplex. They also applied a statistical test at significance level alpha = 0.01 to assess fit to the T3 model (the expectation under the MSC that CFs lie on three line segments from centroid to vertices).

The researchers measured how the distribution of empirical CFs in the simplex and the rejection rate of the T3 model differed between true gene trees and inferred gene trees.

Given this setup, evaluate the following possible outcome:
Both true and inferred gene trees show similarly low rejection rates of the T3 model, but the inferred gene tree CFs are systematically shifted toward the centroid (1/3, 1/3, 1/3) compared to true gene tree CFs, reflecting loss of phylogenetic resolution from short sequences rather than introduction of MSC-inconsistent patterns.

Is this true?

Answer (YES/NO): NO